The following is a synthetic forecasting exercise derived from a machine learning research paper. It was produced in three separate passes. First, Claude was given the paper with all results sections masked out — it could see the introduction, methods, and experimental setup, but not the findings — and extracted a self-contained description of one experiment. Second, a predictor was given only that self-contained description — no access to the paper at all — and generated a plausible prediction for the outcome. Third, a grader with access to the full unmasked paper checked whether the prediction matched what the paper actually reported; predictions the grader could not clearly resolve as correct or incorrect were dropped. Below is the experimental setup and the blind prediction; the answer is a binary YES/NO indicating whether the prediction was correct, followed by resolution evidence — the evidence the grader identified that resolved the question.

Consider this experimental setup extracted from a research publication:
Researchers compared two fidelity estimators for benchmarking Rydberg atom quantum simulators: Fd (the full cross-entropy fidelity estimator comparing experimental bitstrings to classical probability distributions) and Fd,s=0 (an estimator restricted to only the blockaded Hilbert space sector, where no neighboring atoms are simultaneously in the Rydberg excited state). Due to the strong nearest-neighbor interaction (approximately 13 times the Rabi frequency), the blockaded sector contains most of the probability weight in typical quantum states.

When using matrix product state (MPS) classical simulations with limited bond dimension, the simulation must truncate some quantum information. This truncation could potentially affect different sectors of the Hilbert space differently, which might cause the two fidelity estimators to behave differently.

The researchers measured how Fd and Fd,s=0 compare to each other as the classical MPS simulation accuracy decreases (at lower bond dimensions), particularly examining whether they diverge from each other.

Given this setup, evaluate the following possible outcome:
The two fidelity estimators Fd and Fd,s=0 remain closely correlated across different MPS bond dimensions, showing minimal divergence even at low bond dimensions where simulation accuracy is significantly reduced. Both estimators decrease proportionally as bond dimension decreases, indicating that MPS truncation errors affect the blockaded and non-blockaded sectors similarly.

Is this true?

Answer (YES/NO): NO